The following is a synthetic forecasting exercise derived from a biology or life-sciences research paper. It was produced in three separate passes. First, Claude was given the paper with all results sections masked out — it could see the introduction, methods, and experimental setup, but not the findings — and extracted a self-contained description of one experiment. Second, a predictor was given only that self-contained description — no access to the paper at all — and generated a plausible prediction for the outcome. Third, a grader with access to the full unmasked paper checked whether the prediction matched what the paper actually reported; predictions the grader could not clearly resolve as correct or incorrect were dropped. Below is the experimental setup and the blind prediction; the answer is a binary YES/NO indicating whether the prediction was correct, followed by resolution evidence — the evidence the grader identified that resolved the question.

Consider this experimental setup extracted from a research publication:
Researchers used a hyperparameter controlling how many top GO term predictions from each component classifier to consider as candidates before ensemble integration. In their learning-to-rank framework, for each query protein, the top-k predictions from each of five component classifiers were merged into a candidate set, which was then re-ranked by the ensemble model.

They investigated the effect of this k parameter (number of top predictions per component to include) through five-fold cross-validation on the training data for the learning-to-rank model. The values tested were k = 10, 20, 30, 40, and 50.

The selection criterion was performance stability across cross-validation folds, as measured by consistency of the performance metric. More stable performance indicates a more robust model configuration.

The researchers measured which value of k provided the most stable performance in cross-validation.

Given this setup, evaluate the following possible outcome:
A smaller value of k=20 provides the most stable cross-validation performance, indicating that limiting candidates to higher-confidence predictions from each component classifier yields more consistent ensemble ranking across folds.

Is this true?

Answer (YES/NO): NO